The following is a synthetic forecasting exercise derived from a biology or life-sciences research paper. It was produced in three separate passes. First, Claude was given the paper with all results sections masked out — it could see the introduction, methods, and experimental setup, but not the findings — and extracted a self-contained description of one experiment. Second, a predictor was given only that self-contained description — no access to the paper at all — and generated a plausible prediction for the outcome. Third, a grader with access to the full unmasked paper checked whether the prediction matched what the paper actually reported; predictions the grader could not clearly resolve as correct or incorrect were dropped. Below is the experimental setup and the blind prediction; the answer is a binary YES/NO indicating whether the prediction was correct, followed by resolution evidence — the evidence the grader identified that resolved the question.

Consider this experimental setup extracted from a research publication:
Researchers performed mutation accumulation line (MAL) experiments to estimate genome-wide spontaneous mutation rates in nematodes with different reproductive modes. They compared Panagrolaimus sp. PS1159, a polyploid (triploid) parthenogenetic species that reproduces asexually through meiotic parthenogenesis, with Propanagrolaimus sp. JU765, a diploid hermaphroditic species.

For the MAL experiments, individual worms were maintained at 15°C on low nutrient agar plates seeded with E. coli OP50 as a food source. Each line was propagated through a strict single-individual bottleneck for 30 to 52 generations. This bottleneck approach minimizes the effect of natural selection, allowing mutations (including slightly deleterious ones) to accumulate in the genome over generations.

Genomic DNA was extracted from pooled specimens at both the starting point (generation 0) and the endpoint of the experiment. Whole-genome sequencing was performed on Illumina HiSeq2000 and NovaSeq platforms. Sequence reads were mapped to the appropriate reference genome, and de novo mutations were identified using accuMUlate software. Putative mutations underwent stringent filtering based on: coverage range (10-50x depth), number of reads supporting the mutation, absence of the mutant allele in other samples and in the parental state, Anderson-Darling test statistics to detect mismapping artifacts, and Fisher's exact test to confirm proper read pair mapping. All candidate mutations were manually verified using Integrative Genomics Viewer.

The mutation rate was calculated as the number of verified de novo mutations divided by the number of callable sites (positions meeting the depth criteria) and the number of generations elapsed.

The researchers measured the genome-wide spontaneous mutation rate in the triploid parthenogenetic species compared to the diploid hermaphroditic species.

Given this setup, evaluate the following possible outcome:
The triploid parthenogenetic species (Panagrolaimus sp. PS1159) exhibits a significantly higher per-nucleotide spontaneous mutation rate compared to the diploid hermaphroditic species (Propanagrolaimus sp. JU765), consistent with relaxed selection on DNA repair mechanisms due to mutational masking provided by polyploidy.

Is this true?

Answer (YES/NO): NO